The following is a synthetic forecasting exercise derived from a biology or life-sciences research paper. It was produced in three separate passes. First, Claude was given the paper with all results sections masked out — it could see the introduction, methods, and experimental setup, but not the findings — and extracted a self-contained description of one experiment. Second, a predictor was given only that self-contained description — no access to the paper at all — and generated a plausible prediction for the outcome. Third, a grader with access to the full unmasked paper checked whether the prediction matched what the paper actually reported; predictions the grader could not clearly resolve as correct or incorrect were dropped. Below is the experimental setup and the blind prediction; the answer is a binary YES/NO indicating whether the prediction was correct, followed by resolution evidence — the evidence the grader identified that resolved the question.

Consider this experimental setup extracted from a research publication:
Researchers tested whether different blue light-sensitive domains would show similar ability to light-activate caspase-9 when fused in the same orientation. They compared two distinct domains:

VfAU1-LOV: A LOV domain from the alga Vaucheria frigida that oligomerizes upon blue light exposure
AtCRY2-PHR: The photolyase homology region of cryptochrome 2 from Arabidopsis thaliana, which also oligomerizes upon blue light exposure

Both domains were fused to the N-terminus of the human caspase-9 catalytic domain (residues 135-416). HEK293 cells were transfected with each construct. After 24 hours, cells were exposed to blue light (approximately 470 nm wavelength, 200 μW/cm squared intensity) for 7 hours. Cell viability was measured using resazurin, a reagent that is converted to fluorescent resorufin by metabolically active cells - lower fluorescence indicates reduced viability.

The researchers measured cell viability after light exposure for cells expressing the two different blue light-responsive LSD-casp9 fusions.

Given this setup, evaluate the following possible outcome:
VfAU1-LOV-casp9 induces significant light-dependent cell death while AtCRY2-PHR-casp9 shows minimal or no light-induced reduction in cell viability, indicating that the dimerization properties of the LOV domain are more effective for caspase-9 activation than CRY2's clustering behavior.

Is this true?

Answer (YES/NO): NO